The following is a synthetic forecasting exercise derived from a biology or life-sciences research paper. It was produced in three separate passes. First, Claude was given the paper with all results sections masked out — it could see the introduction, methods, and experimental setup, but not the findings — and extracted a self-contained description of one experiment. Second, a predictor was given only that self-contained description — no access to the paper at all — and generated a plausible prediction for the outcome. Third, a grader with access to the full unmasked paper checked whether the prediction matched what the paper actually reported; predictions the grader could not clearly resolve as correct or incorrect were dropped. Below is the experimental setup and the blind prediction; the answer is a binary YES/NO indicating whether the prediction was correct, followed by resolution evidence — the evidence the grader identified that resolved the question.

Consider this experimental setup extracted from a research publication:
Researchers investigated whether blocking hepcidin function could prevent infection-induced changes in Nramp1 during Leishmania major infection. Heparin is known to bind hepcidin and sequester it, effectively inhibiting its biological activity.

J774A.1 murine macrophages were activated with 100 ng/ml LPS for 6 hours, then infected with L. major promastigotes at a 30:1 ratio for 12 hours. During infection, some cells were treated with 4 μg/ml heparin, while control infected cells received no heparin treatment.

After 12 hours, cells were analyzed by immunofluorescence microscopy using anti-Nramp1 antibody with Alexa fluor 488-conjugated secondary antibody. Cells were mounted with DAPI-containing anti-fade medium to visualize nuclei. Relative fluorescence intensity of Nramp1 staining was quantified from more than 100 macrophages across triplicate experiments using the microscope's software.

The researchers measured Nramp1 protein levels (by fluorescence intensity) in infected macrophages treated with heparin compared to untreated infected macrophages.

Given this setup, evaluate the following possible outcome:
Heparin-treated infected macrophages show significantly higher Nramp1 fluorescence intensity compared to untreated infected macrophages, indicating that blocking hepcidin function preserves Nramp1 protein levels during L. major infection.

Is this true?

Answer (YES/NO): YES